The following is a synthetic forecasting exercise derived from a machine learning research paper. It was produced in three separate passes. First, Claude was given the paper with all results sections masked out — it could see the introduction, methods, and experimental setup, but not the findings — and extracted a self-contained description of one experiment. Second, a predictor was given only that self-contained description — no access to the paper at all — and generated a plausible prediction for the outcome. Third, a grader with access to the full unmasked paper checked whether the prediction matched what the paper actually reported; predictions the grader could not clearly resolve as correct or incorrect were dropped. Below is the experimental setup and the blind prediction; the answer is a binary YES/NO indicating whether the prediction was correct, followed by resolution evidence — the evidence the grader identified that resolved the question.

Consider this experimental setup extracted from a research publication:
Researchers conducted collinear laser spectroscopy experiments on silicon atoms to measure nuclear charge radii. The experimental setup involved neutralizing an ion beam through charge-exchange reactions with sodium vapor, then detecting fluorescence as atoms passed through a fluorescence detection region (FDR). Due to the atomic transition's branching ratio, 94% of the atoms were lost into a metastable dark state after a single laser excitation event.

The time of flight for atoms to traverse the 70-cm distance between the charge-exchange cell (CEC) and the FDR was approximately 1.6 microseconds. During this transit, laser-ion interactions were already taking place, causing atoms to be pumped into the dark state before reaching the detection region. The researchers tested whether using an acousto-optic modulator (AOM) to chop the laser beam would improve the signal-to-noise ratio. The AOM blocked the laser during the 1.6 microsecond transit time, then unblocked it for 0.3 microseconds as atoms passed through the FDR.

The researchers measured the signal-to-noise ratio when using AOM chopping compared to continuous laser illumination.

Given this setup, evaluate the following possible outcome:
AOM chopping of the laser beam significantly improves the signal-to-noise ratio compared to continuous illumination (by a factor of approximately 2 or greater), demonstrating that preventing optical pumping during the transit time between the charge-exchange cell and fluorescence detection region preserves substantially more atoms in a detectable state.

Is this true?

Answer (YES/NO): NO